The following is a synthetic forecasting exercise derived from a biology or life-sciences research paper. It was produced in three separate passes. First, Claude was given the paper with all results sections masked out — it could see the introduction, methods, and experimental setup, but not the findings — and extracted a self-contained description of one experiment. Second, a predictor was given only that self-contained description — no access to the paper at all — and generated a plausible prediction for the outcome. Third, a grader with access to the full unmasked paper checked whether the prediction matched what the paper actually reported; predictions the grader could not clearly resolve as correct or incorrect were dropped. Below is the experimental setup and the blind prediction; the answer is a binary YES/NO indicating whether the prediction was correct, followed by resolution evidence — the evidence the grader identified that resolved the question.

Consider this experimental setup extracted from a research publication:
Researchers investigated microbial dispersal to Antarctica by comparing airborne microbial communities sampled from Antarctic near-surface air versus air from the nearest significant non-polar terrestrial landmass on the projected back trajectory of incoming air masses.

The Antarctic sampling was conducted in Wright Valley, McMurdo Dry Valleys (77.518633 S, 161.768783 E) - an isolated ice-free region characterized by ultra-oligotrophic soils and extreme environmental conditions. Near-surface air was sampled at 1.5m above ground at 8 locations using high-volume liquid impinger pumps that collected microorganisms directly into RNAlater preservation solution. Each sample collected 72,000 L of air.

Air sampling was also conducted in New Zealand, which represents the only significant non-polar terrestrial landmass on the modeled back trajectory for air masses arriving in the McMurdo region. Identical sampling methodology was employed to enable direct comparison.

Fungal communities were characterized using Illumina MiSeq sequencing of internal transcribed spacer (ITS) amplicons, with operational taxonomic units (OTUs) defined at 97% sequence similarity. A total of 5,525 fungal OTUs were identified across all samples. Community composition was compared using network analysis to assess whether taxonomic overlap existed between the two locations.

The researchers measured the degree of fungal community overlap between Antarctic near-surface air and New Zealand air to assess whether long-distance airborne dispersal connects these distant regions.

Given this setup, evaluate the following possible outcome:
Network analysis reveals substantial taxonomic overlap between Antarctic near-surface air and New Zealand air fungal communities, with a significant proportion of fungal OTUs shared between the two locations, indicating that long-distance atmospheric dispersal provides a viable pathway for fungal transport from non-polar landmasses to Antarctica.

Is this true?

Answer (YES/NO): NO